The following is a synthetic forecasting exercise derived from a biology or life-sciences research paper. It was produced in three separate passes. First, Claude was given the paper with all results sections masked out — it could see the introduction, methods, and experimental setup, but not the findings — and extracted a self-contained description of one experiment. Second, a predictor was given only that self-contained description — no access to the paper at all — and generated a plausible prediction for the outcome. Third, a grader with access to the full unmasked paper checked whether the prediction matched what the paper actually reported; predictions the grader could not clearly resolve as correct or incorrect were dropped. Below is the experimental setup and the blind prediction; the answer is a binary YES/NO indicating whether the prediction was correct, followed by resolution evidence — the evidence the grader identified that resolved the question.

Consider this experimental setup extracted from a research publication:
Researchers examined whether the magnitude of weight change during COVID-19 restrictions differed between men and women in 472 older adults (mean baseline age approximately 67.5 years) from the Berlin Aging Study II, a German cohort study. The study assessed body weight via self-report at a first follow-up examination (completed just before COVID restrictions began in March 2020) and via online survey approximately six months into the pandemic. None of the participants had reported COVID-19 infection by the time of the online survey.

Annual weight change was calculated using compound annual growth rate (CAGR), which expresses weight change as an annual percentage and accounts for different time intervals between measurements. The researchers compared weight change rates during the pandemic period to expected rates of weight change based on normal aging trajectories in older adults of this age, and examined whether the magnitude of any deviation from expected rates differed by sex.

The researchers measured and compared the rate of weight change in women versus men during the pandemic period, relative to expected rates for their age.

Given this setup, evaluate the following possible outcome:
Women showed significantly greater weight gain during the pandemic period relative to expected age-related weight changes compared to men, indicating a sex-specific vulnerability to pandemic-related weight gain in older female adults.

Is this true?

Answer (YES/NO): NO